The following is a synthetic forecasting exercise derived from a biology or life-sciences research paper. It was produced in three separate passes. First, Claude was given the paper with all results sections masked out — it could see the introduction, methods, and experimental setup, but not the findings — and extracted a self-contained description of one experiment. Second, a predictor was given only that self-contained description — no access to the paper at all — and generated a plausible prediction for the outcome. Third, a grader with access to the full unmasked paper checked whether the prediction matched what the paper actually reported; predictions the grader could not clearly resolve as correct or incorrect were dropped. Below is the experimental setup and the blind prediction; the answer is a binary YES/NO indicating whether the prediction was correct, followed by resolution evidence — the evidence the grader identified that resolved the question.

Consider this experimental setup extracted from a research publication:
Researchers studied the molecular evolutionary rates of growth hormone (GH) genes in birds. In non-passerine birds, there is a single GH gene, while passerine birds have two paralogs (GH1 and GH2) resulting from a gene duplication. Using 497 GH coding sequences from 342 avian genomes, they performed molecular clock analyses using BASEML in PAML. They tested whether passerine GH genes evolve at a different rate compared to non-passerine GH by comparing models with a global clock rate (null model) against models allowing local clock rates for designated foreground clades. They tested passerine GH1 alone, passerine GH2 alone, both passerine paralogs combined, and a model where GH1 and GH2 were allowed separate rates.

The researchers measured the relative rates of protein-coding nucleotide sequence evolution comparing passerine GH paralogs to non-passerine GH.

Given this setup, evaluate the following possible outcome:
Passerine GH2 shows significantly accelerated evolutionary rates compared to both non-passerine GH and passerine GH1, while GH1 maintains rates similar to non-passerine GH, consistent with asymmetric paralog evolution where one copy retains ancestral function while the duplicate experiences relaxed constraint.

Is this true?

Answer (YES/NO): NO